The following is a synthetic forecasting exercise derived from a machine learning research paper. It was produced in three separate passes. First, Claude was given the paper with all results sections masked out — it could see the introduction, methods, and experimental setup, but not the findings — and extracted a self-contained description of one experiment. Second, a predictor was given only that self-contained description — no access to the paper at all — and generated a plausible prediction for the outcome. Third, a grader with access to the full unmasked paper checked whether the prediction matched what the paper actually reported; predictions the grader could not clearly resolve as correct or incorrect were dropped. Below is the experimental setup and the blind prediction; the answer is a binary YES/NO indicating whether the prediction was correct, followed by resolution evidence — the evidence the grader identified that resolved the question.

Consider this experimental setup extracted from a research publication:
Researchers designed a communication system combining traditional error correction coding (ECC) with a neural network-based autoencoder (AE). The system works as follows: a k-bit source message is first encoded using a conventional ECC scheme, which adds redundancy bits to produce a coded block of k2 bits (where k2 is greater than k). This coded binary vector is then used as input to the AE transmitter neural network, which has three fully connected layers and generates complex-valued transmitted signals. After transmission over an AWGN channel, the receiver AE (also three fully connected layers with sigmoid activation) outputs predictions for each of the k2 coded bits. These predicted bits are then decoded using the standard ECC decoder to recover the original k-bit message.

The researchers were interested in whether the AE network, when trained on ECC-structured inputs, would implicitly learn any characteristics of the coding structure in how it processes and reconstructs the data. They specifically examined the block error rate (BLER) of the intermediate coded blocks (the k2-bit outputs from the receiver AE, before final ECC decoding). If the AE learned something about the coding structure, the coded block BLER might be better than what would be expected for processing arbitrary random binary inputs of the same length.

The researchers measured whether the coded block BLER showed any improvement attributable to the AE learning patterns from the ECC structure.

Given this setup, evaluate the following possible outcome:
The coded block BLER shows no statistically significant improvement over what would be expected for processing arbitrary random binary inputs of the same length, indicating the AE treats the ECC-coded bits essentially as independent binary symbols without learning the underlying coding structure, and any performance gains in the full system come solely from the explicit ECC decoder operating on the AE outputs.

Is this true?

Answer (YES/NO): NO